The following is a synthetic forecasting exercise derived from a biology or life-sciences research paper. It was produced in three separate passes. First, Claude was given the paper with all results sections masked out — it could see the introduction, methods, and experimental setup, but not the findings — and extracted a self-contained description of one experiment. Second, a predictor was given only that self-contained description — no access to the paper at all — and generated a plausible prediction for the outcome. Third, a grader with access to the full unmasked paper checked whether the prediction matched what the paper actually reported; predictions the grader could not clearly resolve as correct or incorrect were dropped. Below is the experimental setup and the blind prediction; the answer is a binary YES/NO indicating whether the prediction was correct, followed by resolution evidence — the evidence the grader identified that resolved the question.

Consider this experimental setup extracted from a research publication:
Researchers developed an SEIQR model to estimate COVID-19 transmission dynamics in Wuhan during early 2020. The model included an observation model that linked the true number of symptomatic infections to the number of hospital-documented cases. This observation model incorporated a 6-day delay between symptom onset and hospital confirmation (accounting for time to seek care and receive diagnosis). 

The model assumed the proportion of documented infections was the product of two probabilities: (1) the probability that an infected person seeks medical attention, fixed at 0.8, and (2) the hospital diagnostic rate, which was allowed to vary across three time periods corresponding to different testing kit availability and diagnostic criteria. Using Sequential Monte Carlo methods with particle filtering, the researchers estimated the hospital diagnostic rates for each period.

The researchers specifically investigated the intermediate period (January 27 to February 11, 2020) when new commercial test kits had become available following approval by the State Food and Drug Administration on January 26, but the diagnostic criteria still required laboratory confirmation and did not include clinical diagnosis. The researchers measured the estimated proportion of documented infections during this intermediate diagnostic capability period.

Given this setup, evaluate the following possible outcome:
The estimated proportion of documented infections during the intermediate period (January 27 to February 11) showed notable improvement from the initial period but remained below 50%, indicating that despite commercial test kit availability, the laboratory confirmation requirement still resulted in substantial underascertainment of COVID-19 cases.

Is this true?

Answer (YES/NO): YES